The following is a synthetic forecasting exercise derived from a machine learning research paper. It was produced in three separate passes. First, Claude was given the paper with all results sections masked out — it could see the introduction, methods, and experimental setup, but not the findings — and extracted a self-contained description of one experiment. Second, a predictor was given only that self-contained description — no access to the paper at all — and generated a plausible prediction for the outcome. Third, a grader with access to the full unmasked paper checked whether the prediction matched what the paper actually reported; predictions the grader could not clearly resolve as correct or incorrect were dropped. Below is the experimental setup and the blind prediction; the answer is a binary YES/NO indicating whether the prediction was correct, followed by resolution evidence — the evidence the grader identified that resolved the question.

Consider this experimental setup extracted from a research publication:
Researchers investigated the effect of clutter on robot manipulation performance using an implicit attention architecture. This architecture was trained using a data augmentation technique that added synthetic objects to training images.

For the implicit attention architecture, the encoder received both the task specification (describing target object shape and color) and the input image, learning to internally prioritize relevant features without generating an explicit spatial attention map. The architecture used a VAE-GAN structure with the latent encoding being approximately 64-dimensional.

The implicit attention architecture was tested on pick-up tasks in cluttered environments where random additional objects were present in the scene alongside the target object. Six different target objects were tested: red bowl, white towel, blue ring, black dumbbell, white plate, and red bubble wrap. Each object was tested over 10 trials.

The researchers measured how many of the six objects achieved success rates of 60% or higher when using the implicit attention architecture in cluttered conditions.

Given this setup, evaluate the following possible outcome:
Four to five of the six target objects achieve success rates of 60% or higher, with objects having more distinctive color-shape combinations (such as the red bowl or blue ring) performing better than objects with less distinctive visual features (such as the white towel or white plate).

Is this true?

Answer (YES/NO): NO